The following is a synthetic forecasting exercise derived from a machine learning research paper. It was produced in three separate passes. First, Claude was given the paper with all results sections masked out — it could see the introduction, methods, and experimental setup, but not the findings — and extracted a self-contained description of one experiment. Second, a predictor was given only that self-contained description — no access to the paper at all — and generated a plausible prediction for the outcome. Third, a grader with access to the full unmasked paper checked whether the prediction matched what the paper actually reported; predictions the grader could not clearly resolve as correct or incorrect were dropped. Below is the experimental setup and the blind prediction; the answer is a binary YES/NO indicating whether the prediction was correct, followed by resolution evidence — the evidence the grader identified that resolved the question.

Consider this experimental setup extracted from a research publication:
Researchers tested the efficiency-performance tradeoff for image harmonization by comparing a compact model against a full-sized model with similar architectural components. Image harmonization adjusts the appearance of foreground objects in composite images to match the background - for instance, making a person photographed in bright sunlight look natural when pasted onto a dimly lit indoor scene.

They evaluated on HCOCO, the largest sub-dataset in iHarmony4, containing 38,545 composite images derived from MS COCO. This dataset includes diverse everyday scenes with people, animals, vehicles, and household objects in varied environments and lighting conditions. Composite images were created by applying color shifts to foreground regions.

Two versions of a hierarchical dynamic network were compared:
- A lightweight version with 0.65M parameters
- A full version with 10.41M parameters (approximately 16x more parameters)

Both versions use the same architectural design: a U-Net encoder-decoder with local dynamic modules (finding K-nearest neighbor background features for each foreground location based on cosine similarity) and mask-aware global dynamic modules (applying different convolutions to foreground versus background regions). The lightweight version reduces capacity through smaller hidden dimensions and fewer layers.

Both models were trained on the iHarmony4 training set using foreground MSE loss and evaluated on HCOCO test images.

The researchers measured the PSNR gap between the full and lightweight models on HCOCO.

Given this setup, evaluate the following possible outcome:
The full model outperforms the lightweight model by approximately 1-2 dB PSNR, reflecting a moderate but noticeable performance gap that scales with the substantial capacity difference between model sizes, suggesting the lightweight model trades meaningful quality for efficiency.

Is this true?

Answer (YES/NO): YES